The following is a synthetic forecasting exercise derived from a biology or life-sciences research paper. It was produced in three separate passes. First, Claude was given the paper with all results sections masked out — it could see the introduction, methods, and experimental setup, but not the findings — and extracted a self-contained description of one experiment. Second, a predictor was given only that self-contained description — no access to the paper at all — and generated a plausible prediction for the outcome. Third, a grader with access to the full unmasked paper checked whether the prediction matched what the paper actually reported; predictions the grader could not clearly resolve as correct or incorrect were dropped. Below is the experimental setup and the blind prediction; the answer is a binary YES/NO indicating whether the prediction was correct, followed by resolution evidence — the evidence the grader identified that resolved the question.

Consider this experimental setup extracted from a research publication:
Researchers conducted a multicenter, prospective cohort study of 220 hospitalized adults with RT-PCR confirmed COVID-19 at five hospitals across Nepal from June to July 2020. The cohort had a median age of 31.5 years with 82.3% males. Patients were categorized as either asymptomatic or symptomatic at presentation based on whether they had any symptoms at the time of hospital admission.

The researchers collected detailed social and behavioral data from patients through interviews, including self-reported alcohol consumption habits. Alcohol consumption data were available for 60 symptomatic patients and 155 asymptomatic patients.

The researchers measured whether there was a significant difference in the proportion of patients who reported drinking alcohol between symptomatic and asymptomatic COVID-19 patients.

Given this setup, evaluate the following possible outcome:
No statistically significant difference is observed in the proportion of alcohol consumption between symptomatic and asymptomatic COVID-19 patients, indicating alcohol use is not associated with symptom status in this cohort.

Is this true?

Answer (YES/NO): NO